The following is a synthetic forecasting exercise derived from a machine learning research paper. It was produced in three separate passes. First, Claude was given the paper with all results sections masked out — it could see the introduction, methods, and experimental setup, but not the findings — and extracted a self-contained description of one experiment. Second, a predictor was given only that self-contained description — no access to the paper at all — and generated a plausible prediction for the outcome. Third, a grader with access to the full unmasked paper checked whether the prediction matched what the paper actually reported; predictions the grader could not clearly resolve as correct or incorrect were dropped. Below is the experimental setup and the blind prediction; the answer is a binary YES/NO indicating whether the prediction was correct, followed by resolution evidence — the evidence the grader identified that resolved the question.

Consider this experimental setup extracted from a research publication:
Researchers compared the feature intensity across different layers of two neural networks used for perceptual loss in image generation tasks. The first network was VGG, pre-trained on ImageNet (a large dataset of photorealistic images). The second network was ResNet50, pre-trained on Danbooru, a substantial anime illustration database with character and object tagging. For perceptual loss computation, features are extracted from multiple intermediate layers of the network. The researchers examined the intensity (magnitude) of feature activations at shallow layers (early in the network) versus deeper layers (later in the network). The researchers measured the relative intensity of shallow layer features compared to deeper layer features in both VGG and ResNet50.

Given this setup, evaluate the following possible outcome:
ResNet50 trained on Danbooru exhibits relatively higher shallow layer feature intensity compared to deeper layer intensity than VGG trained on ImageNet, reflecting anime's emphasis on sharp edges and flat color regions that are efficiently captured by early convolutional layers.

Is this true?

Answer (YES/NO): NO